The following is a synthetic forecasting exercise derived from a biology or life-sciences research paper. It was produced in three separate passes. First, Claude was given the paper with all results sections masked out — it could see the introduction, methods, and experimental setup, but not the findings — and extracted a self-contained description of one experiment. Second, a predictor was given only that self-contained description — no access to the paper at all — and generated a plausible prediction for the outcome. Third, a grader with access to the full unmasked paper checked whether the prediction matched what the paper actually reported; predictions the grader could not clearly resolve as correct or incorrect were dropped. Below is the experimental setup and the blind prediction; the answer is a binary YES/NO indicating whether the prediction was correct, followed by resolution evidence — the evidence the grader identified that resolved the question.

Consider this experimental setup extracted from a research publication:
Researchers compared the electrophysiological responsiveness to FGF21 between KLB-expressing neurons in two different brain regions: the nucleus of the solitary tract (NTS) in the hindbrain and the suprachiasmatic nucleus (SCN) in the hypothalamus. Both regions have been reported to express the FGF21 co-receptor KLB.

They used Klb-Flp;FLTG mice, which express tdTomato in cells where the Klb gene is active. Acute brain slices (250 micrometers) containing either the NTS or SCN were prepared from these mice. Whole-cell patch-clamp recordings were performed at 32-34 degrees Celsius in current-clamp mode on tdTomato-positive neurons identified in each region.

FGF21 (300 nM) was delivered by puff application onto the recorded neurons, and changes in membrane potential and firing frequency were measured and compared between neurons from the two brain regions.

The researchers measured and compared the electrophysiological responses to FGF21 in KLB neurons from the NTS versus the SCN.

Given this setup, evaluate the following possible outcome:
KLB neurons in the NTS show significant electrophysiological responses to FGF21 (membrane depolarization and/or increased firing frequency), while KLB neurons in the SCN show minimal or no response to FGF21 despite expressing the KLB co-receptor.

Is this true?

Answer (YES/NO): NO